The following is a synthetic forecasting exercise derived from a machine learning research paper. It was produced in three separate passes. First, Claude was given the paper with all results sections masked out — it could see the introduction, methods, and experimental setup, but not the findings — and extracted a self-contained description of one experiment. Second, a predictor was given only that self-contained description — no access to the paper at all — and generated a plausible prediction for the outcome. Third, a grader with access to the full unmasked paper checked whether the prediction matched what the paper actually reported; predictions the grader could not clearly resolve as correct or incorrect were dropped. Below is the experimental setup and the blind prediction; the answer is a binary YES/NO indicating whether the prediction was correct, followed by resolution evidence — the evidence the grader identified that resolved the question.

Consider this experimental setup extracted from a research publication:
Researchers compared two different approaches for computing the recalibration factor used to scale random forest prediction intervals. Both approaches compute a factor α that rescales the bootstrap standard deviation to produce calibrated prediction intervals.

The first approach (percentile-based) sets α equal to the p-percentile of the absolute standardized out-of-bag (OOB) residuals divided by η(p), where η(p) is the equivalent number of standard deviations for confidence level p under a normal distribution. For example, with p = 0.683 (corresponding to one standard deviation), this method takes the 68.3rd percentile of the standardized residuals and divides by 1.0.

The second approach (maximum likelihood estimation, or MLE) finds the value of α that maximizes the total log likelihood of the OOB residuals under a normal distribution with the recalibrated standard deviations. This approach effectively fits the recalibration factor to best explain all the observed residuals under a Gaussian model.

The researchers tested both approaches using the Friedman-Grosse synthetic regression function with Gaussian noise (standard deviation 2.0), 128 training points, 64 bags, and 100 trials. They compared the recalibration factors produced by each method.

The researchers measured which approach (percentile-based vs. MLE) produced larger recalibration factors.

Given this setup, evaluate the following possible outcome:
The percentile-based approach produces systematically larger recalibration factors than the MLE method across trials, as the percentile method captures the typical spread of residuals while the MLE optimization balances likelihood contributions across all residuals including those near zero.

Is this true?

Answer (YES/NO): NO